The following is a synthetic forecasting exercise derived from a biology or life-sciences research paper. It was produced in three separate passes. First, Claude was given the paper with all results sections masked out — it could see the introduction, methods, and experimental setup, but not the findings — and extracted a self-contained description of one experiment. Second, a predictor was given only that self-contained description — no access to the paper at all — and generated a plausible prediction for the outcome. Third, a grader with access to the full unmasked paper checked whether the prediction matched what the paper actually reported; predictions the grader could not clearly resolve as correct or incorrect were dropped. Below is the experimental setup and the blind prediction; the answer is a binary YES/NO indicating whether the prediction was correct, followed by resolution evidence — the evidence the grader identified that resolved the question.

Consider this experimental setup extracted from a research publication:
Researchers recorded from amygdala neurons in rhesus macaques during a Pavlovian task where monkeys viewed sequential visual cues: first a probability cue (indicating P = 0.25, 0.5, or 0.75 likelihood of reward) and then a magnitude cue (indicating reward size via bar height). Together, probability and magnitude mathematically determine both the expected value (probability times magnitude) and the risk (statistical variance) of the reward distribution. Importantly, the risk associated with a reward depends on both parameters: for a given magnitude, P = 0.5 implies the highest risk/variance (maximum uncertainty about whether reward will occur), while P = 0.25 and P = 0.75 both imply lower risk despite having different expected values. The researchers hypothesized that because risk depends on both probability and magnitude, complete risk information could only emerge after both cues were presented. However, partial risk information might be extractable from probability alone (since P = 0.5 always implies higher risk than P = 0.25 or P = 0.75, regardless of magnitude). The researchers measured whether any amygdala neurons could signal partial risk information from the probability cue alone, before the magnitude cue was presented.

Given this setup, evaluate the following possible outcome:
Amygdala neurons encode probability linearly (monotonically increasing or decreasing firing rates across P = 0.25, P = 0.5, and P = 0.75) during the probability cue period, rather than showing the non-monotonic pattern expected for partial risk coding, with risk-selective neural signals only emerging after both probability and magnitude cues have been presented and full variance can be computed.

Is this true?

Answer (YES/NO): NO